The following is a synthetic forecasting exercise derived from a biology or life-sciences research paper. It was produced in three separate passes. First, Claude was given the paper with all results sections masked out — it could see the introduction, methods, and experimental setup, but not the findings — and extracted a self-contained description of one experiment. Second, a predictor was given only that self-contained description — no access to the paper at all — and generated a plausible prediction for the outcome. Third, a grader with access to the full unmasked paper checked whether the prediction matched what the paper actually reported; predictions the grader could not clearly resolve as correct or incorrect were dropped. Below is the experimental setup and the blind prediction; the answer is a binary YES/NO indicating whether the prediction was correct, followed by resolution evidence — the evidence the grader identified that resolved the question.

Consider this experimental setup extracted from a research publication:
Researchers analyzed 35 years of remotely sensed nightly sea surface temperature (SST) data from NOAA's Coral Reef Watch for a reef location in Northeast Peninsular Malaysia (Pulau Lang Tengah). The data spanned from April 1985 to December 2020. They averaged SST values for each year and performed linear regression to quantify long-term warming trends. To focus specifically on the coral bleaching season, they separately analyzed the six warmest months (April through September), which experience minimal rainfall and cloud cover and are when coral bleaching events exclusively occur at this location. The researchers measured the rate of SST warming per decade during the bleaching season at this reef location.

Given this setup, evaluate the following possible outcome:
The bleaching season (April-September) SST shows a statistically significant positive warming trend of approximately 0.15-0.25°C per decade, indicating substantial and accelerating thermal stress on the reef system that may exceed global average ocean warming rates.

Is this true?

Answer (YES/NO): YES